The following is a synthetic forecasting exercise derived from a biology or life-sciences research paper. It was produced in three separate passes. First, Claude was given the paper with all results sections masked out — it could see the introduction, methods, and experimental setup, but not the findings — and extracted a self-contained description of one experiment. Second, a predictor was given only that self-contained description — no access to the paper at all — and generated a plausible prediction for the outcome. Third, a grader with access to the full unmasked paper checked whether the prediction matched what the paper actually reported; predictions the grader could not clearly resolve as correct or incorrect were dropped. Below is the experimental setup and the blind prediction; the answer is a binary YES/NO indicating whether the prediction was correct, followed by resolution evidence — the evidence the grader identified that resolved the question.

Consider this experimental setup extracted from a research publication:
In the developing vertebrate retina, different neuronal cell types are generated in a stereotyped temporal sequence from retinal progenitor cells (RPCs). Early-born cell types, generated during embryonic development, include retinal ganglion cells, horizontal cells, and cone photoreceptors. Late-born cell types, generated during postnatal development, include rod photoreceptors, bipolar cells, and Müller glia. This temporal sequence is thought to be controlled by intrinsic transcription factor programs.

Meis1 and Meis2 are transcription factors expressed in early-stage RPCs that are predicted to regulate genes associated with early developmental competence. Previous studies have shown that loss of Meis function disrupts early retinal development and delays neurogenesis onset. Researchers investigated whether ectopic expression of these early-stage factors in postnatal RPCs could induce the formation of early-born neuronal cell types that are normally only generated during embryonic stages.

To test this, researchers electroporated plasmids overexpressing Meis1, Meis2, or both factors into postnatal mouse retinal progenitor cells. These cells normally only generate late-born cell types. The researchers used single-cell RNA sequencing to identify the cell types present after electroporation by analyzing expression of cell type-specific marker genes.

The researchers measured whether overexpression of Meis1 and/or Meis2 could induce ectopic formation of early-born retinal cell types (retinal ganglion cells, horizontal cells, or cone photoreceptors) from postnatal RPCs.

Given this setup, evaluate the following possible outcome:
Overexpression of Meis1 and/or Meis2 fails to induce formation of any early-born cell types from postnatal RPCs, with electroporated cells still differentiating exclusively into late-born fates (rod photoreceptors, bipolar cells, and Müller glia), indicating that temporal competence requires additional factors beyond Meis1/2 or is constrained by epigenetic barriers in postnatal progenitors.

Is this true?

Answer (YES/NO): YES